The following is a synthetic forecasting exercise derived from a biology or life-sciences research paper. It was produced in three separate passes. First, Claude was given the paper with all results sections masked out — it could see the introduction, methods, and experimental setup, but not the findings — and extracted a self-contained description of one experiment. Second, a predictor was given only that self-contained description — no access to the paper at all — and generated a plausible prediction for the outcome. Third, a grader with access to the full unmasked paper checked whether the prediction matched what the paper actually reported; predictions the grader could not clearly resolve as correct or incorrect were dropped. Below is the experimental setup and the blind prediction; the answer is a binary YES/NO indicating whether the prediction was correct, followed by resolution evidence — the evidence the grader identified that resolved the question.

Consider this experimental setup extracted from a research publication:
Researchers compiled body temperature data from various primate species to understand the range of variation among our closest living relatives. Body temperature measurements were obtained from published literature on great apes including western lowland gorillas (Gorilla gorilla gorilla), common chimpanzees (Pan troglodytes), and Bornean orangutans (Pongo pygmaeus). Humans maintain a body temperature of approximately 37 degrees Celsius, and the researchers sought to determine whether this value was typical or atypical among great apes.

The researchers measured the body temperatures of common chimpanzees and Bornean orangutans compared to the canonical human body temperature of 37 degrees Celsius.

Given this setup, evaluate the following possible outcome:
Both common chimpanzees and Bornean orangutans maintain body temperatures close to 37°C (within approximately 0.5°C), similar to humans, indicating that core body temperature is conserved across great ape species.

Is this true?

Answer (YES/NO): NO